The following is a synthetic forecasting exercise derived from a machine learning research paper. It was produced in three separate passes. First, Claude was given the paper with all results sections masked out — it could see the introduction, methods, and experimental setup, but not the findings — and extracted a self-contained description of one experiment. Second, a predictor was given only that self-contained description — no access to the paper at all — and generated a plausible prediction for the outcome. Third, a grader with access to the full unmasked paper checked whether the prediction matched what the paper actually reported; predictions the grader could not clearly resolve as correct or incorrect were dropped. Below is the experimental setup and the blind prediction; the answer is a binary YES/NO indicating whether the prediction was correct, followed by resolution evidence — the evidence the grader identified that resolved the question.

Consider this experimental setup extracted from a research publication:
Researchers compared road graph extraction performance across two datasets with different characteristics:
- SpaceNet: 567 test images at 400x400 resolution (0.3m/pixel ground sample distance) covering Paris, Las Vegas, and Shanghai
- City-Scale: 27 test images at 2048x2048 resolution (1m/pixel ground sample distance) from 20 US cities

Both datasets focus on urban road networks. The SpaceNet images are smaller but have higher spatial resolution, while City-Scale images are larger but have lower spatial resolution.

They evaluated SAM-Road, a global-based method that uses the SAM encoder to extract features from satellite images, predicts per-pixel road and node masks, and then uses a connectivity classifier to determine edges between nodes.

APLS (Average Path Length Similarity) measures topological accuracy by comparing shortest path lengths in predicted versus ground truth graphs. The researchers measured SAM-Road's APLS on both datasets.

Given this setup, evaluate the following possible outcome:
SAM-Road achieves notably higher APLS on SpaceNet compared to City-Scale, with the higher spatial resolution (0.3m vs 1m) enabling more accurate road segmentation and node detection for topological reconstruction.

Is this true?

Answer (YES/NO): NO